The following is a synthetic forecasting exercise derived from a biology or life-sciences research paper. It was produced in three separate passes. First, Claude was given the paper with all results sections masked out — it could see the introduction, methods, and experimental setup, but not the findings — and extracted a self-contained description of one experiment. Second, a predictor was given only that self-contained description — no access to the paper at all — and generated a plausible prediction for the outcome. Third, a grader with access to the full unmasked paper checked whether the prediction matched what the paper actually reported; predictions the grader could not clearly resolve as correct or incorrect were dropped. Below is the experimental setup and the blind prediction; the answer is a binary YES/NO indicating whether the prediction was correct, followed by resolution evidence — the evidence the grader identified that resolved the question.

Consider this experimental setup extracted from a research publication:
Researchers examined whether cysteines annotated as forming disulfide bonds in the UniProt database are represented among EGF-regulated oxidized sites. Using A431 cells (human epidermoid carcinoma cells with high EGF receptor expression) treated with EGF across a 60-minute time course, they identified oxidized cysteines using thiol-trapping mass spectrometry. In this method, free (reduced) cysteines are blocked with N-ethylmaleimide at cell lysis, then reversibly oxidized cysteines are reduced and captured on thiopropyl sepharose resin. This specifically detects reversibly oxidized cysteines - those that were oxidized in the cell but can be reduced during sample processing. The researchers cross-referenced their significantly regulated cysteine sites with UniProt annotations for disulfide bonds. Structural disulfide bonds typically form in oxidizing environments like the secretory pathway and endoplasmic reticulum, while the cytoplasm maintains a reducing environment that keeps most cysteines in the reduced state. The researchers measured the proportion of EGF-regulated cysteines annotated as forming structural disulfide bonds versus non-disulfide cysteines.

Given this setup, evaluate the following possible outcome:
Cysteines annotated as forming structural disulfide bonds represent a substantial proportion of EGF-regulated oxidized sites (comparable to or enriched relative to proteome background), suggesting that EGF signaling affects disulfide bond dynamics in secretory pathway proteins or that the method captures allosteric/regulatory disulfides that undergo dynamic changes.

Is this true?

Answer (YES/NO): NO